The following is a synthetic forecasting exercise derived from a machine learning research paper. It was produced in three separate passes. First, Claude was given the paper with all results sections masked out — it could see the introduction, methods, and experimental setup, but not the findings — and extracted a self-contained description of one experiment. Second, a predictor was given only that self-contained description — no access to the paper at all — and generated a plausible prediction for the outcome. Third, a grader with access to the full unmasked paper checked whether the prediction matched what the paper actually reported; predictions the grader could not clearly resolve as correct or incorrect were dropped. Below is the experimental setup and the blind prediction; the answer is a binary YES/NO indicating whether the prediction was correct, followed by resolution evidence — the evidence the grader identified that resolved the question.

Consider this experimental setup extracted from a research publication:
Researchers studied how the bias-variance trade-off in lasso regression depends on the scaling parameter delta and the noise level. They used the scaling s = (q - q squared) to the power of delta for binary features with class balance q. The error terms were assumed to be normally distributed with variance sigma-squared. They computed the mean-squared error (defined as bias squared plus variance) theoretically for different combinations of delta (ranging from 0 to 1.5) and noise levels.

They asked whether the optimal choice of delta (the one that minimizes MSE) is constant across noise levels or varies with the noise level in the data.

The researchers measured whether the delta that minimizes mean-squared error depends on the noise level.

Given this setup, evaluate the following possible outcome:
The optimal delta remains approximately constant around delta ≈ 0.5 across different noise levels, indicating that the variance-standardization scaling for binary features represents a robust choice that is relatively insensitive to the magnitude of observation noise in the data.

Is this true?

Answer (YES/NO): NO